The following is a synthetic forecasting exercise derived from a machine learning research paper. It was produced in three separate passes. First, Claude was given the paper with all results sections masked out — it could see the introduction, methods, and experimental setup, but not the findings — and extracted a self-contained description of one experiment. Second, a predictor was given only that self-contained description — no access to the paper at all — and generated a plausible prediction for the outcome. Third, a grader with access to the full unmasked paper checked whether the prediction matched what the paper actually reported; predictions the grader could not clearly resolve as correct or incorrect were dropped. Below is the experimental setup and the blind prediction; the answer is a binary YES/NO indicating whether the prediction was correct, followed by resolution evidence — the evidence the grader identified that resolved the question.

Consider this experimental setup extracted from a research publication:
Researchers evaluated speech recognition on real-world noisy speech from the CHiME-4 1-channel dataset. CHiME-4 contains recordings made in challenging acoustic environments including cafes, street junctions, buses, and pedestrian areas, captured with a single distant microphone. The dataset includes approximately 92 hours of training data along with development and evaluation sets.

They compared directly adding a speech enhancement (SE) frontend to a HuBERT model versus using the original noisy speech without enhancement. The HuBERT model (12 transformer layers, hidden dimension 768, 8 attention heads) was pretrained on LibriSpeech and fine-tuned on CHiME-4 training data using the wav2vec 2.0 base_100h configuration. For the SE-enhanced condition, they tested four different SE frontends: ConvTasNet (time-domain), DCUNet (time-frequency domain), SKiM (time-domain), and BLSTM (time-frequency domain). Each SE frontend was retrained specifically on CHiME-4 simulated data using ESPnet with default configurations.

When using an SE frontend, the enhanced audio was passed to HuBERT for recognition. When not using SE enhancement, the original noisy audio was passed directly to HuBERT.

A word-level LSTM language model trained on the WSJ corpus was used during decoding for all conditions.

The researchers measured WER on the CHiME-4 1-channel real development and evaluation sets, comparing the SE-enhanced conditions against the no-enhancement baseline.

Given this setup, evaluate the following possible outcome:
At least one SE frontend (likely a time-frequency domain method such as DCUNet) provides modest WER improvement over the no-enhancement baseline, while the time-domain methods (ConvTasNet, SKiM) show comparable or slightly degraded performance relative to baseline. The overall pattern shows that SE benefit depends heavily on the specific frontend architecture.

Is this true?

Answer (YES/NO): NO